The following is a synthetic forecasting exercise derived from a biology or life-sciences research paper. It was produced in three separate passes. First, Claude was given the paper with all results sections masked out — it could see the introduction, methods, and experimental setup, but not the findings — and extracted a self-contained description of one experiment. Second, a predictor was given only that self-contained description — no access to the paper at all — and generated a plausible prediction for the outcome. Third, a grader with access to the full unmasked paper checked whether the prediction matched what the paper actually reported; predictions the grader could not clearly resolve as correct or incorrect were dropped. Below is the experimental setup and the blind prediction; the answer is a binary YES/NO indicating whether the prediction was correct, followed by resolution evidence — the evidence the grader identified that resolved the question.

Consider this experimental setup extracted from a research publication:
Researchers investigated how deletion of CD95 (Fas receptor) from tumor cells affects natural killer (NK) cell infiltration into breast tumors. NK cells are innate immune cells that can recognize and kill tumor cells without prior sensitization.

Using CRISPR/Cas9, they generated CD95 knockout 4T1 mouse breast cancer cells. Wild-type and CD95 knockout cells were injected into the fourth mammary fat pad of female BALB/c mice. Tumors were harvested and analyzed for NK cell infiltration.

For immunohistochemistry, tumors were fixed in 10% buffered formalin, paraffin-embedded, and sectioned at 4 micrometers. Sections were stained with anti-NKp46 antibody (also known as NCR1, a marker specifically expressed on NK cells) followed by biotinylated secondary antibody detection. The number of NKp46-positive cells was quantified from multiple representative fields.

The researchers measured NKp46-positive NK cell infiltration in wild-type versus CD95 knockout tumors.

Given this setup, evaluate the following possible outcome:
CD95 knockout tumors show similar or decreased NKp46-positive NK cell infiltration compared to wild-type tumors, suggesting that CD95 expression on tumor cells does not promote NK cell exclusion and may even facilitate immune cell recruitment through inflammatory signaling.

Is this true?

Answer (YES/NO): NO